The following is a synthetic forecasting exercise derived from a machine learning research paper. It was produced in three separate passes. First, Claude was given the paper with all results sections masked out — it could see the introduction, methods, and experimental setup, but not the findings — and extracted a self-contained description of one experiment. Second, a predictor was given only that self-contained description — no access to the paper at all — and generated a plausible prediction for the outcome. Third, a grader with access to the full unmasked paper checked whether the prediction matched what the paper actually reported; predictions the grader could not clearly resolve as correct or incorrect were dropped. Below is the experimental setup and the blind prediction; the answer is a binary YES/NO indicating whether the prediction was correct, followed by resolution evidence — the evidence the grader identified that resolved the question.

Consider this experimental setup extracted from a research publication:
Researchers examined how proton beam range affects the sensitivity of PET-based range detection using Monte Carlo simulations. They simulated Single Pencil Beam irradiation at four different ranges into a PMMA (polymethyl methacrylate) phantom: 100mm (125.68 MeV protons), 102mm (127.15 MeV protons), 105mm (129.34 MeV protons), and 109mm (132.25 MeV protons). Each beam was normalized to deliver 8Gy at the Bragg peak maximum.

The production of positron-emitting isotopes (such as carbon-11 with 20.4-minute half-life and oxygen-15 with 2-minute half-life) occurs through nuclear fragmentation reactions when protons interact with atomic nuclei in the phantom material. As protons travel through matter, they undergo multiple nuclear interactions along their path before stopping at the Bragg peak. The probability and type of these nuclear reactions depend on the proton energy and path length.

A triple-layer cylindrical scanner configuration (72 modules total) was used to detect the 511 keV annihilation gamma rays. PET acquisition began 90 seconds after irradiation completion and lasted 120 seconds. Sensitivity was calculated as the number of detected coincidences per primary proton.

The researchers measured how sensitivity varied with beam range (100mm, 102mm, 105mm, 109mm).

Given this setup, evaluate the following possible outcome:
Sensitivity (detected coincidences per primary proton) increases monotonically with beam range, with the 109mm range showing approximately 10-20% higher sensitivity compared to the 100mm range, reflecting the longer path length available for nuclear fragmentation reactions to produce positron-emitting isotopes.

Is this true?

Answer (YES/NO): NO